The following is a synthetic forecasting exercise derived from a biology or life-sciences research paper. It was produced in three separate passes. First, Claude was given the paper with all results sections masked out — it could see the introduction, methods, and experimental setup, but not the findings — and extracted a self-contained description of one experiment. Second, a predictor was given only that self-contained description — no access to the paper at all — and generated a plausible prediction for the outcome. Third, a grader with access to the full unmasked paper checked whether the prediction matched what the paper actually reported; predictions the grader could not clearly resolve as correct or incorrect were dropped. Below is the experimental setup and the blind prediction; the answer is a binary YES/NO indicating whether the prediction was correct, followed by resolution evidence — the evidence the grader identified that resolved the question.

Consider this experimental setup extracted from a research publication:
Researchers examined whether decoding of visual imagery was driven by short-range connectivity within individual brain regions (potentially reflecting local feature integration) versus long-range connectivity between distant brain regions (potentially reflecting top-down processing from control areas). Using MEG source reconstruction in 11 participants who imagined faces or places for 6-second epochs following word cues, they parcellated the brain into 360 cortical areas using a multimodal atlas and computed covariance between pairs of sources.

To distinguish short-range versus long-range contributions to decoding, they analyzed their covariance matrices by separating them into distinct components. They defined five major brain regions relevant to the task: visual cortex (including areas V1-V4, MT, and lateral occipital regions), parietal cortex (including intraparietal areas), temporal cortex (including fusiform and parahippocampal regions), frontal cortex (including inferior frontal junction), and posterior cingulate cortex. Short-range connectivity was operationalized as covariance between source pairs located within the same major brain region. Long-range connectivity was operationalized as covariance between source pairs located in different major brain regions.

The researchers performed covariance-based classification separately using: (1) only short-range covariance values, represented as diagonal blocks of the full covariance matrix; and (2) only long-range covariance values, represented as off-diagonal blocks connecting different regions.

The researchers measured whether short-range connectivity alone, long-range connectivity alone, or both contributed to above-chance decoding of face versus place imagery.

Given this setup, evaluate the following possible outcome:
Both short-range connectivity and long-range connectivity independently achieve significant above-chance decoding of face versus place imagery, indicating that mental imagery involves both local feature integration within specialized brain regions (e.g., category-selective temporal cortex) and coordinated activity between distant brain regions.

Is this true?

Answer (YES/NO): YES